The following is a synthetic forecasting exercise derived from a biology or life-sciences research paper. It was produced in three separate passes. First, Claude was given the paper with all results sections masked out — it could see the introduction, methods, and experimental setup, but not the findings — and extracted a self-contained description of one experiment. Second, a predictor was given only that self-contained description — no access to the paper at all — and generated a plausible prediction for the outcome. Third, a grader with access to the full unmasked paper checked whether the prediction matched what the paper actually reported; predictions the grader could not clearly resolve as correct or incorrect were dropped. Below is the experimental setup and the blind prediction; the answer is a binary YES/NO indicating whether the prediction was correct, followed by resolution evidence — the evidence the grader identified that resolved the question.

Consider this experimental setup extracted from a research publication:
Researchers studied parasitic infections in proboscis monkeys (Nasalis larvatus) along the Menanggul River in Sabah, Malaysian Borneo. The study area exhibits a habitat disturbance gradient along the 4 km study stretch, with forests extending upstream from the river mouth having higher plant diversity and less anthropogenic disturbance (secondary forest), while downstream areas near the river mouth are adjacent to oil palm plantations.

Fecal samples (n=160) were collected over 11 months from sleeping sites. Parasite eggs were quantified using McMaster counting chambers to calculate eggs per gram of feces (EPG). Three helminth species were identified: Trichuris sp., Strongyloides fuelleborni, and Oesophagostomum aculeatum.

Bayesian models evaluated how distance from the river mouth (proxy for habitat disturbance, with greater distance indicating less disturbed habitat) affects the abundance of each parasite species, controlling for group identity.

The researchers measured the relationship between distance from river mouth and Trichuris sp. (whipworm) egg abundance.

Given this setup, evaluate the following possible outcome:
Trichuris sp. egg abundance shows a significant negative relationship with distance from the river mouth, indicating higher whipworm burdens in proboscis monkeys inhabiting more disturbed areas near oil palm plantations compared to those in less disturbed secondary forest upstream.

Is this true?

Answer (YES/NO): YES